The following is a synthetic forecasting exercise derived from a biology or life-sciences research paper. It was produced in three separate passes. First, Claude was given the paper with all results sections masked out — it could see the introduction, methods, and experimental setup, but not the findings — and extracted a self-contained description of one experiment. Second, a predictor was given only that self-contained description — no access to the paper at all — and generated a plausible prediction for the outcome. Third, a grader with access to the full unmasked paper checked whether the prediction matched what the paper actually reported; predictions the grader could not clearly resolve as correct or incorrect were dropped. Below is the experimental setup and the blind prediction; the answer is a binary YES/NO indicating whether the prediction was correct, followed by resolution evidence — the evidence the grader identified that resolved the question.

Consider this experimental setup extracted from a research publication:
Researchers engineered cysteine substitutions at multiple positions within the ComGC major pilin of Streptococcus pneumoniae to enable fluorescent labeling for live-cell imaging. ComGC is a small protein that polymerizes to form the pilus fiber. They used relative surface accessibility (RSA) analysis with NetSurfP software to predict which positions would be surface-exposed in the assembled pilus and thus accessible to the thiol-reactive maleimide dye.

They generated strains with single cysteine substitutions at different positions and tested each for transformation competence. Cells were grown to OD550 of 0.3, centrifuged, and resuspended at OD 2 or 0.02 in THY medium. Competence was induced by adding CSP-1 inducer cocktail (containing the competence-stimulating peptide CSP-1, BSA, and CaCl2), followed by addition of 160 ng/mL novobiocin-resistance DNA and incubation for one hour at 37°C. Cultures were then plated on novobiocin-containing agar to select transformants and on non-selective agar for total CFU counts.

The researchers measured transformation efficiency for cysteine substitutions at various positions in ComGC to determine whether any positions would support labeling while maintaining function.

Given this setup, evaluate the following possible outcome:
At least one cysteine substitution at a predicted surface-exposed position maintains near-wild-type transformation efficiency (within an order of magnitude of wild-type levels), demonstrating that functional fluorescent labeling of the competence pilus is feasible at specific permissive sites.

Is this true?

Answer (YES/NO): YES